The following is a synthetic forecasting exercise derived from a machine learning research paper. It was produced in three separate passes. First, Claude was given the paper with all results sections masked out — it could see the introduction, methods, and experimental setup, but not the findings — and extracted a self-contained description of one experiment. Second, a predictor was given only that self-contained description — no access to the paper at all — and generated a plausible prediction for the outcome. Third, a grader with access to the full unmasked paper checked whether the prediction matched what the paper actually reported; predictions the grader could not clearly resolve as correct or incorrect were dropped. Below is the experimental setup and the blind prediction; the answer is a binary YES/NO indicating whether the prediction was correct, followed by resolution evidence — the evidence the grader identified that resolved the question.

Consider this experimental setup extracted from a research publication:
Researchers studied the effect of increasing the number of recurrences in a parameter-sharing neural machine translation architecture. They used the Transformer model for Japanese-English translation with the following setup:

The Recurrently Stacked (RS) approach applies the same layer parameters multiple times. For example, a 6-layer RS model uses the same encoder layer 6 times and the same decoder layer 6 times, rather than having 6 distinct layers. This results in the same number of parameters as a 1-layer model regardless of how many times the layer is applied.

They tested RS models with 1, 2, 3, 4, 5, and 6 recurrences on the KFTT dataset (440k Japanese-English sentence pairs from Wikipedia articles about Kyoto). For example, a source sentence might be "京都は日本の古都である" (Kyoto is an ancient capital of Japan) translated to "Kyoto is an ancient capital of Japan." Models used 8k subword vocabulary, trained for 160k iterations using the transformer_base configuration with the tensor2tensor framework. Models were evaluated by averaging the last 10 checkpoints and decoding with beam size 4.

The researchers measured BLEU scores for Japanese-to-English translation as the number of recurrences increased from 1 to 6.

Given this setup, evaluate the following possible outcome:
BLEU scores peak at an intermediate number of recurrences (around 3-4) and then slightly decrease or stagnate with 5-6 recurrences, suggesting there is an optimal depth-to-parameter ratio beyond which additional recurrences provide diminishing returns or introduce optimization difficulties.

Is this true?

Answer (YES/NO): NO